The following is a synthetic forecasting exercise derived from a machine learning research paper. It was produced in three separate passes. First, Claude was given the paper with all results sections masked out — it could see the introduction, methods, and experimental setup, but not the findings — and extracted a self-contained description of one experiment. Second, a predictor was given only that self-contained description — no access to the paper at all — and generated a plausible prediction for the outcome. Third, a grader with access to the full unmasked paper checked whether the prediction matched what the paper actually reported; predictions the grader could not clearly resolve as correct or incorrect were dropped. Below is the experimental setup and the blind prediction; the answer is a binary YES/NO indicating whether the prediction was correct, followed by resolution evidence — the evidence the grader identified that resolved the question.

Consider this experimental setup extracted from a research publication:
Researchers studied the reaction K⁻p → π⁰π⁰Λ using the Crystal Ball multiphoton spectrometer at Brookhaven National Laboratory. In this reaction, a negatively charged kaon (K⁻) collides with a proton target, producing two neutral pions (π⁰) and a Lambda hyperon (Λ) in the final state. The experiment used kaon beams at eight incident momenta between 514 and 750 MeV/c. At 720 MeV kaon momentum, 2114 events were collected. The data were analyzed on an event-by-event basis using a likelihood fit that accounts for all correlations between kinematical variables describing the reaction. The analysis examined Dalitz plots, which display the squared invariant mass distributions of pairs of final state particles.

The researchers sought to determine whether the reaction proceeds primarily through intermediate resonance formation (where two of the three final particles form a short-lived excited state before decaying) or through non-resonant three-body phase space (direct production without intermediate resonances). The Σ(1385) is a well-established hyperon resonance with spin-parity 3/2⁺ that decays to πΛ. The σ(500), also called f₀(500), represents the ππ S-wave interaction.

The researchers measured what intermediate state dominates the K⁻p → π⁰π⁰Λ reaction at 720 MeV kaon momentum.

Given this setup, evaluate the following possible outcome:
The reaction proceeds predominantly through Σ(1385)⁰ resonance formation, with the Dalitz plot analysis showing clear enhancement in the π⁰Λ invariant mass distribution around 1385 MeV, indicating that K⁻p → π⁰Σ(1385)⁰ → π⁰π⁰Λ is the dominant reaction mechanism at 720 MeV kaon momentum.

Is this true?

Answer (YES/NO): YES